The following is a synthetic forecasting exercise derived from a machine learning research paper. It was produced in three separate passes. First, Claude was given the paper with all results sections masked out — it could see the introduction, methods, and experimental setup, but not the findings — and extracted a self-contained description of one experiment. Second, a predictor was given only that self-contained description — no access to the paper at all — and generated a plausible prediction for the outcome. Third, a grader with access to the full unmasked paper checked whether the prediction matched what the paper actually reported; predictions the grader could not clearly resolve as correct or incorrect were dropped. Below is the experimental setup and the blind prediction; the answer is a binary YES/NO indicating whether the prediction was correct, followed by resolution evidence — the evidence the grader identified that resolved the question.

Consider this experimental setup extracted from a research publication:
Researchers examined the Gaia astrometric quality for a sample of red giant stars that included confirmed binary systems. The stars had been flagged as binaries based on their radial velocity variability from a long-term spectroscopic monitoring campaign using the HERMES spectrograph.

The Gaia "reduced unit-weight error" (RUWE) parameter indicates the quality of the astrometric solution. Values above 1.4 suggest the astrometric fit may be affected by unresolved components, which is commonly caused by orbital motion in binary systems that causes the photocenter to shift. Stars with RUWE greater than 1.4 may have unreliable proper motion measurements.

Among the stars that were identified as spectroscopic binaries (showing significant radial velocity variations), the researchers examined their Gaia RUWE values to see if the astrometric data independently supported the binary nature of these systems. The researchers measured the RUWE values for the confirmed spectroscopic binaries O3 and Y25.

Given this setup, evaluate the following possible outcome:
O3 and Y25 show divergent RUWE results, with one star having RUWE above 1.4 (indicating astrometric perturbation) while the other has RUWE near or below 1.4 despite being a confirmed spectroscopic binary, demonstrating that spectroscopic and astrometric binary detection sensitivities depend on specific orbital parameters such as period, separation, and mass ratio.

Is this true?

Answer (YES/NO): NO